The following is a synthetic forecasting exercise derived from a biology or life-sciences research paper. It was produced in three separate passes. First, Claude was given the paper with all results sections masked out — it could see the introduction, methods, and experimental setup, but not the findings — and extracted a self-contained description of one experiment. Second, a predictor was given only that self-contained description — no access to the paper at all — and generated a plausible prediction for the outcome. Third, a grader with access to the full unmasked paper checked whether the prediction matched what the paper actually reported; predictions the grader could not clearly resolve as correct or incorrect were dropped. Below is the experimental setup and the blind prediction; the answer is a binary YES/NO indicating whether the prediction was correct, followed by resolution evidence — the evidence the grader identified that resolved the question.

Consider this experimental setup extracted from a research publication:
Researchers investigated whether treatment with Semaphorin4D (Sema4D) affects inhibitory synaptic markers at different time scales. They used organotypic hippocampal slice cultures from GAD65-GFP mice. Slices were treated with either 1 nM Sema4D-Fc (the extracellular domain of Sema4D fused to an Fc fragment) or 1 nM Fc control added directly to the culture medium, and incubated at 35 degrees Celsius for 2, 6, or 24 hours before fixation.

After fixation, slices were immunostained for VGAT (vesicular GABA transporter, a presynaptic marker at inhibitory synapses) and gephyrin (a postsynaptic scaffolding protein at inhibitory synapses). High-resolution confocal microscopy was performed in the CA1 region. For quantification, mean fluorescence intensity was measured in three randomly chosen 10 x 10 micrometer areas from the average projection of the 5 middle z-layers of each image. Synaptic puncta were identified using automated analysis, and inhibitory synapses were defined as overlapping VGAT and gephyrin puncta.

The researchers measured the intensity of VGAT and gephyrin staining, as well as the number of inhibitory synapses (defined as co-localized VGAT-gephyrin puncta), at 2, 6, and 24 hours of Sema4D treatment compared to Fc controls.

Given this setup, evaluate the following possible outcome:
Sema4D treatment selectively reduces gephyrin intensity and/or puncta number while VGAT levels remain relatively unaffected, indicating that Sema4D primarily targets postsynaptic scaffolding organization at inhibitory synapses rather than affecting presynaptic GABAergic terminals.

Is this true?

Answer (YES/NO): NO